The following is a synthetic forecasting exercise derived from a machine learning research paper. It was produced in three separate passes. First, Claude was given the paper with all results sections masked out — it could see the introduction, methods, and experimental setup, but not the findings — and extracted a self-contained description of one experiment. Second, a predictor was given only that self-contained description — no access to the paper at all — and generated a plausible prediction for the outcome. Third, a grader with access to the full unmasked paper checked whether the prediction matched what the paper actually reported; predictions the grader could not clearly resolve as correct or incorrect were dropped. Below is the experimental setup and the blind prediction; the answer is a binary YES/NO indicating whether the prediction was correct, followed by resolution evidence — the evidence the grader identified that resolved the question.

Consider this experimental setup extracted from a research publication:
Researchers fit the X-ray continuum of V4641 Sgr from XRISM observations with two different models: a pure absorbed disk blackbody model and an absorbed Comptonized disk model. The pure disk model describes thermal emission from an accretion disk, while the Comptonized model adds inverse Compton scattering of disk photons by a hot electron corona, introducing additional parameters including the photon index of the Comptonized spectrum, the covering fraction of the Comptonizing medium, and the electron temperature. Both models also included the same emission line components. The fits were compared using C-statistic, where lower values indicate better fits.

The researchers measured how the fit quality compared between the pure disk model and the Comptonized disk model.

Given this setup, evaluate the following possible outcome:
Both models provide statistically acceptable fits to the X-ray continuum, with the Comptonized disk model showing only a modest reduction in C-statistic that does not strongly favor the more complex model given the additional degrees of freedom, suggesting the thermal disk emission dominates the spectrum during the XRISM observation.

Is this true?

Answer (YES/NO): YES